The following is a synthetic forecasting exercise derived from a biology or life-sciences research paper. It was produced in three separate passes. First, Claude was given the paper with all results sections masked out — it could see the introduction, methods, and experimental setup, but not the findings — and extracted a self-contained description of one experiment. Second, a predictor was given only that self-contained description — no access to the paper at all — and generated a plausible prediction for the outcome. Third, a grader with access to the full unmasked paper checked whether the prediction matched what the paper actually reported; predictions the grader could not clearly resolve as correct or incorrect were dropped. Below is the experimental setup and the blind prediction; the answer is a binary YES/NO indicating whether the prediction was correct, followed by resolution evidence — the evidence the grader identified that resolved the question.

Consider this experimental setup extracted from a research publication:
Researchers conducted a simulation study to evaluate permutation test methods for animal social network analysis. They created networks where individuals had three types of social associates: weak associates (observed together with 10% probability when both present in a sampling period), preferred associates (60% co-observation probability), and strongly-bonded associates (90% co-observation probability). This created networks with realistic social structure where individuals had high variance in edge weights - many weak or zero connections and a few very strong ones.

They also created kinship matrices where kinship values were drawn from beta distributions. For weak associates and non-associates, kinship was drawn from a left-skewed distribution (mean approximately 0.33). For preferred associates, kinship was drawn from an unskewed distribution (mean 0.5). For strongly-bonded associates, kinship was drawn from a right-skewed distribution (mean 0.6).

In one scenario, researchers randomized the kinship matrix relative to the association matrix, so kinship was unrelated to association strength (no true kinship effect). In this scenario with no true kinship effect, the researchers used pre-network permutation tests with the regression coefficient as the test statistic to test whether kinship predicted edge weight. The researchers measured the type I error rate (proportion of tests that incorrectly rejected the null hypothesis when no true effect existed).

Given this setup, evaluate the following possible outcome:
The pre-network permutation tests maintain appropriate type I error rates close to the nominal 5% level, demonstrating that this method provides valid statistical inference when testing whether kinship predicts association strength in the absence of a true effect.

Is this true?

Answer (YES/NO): NO